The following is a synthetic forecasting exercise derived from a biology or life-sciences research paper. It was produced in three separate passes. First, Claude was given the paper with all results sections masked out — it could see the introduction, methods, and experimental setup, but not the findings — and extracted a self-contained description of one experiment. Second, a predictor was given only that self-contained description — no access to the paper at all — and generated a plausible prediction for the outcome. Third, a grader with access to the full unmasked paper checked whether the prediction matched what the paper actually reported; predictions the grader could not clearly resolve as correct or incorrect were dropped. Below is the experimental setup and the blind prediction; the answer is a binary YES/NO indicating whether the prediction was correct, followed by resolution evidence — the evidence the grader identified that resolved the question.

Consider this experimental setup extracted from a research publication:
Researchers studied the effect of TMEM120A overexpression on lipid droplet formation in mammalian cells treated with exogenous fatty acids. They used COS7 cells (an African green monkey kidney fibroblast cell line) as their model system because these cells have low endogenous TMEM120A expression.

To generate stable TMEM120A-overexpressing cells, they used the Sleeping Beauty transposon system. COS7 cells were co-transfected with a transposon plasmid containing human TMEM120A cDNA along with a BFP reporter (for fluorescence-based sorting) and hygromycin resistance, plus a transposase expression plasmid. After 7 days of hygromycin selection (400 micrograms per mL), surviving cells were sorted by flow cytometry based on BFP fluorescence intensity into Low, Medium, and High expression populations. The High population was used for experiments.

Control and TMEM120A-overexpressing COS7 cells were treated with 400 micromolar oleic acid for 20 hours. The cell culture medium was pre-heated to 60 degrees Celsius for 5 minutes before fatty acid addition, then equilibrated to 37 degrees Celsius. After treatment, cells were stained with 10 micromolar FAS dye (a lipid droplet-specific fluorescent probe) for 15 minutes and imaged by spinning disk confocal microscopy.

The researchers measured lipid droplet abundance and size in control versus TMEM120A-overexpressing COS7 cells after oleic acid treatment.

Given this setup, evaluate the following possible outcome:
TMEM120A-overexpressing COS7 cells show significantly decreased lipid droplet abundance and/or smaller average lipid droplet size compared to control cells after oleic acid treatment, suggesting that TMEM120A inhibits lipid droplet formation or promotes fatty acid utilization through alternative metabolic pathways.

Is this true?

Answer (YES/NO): NO